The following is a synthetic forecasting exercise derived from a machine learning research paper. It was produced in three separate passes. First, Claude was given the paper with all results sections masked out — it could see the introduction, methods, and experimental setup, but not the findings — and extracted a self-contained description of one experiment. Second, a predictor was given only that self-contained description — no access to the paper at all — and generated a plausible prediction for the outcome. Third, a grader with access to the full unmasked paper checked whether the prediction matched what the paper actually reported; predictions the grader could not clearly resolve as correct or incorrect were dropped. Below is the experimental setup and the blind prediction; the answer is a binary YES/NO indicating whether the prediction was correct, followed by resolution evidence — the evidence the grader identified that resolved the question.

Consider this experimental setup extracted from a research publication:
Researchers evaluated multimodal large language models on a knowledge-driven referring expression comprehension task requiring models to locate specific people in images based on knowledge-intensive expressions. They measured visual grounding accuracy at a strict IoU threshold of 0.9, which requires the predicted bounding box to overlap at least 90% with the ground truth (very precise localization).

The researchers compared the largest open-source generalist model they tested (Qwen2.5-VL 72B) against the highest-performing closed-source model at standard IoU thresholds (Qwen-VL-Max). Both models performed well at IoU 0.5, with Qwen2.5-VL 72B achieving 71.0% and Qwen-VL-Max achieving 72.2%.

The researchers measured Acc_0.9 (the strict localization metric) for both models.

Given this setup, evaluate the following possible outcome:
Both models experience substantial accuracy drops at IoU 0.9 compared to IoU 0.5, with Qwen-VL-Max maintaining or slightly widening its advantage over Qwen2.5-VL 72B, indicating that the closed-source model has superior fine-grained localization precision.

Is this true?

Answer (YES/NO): YES